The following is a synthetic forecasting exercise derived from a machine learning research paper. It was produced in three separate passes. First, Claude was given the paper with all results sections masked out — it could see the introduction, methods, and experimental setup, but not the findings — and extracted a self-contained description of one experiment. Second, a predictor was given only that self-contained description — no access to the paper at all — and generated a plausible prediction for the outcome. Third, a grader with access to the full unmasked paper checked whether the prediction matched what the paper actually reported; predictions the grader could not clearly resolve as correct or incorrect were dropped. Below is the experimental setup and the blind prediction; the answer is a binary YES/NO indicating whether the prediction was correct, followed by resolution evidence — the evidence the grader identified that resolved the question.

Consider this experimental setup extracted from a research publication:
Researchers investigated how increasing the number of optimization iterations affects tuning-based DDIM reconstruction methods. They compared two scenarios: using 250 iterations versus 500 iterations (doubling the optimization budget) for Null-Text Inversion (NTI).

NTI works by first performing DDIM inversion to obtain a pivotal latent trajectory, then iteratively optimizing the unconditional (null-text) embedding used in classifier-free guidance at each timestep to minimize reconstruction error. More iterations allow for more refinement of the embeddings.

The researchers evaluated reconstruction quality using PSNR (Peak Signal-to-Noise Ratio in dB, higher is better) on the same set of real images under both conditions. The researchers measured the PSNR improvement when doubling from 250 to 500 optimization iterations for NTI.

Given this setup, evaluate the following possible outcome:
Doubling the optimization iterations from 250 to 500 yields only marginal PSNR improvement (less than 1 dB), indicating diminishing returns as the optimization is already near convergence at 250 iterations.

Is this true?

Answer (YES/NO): YES